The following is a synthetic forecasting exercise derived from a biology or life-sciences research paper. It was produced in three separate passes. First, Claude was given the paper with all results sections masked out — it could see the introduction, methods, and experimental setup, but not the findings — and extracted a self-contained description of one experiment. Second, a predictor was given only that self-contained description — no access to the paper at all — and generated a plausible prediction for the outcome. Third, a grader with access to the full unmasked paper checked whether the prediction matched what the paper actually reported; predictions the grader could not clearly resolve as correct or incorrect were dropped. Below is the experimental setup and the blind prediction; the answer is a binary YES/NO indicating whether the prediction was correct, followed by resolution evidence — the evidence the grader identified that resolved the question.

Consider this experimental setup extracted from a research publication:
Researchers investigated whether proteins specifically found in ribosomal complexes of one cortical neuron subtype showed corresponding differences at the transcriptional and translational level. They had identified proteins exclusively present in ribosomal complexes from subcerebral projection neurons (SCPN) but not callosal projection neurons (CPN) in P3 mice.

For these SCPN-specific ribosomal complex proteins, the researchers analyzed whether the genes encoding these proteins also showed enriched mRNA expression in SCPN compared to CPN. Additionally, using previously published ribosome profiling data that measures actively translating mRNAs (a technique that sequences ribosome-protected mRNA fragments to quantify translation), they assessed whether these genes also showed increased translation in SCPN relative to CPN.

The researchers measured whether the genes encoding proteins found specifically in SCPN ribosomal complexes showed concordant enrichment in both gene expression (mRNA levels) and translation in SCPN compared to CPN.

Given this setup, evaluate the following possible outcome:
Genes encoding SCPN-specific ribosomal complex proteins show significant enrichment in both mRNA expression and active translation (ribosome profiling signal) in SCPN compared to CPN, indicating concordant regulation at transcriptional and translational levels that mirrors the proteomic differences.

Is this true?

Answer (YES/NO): NO